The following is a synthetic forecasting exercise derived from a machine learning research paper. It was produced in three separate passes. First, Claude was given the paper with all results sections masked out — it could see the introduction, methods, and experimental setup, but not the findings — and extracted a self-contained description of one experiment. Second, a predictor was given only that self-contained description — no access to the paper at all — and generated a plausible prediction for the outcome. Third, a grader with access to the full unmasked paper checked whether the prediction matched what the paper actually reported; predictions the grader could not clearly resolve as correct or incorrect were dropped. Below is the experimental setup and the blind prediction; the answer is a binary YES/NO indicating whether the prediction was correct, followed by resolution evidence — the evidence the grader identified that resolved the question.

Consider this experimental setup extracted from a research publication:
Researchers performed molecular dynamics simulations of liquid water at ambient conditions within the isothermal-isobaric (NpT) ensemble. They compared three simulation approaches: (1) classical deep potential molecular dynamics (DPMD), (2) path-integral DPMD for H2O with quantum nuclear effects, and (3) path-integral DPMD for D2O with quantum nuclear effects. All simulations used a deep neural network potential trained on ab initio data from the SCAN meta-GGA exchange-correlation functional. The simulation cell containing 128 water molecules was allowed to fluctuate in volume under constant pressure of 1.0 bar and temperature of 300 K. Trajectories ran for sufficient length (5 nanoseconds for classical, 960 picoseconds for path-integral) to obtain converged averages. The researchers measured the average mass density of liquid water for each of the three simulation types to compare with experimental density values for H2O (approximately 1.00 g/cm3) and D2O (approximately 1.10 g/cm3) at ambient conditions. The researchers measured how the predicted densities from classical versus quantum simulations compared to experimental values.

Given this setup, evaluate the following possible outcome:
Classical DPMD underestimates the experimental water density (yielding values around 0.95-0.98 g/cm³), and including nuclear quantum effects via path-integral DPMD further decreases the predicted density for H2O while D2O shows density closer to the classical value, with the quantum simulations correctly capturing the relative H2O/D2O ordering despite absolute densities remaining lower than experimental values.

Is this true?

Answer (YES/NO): NO